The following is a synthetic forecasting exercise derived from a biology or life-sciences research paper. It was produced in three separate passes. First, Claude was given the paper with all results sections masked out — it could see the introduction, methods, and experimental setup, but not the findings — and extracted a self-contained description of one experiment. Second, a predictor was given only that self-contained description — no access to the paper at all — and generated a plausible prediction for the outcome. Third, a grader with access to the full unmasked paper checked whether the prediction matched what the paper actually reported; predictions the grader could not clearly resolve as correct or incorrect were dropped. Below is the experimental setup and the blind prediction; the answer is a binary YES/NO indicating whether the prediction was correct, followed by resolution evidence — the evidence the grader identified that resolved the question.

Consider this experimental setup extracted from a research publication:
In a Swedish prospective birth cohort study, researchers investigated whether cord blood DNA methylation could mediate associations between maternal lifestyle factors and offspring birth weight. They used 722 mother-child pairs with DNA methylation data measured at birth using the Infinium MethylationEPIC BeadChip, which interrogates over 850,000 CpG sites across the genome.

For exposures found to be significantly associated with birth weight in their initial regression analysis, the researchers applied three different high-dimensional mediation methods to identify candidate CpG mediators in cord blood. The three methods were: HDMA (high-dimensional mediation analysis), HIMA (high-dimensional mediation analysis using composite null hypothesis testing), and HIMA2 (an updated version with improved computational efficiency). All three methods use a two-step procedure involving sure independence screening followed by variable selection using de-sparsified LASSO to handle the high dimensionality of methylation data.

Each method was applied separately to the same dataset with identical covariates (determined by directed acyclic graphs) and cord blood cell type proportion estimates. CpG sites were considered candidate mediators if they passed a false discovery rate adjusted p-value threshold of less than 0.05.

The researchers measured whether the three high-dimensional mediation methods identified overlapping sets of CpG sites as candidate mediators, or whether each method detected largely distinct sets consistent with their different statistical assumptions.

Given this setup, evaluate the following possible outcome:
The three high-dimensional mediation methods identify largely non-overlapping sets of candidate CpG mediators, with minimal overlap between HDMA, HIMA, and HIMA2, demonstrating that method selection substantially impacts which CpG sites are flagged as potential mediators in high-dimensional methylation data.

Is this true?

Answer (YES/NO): NO